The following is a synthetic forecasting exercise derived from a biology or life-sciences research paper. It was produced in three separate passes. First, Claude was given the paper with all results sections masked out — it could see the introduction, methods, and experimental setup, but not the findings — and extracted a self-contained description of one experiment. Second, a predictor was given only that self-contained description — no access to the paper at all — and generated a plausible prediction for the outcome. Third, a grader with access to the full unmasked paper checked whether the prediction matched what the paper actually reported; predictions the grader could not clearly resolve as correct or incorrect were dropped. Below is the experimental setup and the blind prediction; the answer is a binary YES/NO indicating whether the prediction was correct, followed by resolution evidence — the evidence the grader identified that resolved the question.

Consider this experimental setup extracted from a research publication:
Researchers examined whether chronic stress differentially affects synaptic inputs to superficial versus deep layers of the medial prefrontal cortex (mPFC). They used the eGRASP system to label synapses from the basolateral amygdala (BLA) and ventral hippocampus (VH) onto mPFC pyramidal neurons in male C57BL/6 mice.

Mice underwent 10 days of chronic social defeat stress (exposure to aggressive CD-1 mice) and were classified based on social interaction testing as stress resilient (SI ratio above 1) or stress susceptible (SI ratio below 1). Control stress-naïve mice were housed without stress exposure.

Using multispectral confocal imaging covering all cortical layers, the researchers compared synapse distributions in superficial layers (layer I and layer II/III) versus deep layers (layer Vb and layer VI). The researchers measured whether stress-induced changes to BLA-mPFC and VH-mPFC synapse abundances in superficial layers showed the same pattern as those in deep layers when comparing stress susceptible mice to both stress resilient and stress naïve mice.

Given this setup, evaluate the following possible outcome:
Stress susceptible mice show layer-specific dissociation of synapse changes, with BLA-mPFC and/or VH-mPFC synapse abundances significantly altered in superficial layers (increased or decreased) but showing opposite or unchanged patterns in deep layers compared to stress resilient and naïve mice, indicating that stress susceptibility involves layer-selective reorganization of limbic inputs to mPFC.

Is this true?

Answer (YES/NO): NO